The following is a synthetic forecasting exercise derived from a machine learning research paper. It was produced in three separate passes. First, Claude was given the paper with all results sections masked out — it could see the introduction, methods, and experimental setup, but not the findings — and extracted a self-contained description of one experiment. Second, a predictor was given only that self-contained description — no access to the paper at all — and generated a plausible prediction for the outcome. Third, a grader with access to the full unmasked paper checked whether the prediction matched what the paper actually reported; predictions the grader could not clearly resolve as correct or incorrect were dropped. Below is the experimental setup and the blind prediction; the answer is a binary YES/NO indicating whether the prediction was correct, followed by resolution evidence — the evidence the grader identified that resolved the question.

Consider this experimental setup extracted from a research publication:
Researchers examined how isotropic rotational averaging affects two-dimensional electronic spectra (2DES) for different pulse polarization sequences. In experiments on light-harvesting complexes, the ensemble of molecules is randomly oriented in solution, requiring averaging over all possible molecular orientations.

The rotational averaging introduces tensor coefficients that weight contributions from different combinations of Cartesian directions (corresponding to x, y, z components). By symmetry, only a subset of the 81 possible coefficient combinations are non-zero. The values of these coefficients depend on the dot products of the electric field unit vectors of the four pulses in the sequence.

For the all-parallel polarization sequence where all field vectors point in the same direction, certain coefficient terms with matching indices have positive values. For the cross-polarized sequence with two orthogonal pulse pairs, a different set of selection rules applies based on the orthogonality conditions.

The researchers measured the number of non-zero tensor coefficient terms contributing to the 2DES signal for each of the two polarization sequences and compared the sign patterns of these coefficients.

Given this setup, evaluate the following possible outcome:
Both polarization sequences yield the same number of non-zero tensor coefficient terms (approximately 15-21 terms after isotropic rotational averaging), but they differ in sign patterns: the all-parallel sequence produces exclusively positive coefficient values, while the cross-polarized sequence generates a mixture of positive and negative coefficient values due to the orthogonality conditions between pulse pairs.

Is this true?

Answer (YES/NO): NO